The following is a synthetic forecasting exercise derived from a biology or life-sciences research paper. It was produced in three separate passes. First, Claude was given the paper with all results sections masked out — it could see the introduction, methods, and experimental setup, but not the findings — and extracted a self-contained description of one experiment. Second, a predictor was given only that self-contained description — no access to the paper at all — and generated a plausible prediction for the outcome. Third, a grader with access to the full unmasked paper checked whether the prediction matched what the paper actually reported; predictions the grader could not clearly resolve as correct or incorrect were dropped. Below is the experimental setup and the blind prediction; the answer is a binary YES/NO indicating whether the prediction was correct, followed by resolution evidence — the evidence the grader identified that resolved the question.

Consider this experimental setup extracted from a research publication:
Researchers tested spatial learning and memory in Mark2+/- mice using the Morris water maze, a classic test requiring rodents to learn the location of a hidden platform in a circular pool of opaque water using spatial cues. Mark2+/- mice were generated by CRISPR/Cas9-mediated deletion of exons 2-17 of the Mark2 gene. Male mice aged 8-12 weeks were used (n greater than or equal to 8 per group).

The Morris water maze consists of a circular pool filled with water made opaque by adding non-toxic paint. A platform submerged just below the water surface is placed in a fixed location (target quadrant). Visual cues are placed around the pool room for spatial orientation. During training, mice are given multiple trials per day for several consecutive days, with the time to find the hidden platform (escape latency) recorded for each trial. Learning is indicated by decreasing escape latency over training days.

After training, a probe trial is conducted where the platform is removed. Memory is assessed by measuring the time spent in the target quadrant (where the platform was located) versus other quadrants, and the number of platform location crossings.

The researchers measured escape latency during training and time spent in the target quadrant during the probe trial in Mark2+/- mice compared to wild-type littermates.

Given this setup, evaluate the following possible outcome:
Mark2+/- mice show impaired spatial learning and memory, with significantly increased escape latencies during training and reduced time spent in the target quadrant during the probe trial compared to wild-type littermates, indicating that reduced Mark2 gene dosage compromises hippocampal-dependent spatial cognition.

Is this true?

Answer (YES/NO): NO